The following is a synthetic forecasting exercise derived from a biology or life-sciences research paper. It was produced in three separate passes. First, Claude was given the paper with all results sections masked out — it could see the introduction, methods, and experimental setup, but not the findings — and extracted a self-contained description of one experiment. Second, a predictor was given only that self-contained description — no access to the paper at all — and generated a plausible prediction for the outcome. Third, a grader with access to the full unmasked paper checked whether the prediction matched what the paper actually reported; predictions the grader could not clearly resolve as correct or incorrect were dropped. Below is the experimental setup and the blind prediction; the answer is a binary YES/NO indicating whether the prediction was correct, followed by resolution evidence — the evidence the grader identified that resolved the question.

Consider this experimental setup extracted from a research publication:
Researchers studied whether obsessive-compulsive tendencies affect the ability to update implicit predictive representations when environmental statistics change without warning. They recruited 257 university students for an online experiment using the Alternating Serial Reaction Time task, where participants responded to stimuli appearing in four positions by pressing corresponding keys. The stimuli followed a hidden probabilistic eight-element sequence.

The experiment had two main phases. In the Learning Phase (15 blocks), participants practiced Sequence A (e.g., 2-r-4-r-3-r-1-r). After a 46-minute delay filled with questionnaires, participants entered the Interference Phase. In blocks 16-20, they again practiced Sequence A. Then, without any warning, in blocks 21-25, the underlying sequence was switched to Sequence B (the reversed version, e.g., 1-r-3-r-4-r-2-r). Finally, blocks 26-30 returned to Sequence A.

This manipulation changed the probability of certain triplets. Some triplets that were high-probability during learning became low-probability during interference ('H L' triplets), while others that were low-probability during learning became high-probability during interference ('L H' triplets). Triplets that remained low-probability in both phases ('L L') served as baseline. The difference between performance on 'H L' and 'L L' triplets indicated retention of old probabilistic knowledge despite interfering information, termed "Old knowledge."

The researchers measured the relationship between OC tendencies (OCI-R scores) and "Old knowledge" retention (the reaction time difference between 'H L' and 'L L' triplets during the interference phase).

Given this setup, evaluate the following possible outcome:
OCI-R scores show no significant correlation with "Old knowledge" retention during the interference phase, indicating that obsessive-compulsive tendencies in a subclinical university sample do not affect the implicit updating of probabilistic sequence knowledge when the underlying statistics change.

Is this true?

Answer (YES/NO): YES